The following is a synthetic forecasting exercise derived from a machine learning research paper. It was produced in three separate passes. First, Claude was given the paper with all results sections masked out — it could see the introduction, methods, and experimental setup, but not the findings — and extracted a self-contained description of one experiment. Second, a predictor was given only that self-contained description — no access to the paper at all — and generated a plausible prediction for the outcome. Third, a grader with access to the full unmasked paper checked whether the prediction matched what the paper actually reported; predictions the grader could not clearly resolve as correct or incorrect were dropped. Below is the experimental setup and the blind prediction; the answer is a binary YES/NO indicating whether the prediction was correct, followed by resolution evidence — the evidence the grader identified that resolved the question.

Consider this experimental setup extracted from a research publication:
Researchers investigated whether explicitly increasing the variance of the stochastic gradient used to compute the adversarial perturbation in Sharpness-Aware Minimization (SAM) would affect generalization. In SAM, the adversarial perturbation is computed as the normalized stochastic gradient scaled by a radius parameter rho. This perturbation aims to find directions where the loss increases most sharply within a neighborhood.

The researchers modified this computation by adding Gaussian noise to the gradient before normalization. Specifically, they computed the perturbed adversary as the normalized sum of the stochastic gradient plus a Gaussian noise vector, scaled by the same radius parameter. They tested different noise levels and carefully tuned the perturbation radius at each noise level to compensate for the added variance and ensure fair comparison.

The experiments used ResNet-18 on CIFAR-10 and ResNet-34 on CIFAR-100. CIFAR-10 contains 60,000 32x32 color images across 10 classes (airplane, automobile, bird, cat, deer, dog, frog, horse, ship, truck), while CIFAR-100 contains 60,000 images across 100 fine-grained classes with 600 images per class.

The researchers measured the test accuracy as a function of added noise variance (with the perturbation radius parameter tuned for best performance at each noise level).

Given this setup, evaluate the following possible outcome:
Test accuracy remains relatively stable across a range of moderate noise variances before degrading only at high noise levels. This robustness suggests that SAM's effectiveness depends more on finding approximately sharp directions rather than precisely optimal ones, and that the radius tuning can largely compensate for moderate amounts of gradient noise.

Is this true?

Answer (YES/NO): NO